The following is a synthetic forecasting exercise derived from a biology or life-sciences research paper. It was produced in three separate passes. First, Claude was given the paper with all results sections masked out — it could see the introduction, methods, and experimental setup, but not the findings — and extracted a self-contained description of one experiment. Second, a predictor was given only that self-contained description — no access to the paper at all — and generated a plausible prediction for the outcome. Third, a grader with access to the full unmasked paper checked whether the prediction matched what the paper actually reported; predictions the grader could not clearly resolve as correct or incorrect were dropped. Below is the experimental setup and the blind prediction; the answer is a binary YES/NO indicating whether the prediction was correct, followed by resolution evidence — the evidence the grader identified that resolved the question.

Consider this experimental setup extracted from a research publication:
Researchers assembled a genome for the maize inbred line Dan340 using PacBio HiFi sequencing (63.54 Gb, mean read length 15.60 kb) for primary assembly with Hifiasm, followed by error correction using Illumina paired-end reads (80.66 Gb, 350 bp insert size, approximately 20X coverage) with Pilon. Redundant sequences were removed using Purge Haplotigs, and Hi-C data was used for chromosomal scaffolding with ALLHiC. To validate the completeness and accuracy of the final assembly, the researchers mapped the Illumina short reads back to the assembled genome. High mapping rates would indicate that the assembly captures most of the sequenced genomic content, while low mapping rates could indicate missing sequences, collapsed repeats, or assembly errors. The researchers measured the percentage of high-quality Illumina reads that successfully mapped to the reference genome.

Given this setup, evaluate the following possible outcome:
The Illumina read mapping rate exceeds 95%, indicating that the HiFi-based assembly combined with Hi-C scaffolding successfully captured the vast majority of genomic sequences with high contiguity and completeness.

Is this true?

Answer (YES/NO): YES